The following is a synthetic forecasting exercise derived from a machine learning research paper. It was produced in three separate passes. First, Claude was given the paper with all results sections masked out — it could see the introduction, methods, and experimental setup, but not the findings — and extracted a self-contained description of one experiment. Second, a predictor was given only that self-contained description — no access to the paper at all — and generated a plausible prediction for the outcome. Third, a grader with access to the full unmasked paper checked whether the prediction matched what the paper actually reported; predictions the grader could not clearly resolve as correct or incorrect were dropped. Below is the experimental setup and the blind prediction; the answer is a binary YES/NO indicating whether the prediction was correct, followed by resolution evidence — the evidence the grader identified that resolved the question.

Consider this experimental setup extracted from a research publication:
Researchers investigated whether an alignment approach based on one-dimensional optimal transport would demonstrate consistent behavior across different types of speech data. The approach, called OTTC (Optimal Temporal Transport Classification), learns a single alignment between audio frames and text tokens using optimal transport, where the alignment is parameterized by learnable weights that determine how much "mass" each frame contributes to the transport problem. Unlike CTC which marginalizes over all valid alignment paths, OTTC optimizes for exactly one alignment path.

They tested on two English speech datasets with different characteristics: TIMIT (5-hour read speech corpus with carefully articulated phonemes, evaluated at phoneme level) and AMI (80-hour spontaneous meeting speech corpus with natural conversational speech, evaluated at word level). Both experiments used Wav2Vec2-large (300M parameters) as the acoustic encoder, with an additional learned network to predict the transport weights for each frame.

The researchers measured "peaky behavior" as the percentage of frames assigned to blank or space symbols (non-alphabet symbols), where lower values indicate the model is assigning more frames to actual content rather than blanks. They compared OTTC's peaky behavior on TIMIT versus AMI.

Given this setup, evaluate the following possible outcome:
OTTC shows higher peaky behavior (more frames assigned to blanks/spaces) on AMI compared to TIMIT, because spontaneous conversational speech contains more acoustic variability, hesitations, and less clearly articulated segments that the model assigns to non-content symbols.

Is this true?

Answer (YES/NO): YES